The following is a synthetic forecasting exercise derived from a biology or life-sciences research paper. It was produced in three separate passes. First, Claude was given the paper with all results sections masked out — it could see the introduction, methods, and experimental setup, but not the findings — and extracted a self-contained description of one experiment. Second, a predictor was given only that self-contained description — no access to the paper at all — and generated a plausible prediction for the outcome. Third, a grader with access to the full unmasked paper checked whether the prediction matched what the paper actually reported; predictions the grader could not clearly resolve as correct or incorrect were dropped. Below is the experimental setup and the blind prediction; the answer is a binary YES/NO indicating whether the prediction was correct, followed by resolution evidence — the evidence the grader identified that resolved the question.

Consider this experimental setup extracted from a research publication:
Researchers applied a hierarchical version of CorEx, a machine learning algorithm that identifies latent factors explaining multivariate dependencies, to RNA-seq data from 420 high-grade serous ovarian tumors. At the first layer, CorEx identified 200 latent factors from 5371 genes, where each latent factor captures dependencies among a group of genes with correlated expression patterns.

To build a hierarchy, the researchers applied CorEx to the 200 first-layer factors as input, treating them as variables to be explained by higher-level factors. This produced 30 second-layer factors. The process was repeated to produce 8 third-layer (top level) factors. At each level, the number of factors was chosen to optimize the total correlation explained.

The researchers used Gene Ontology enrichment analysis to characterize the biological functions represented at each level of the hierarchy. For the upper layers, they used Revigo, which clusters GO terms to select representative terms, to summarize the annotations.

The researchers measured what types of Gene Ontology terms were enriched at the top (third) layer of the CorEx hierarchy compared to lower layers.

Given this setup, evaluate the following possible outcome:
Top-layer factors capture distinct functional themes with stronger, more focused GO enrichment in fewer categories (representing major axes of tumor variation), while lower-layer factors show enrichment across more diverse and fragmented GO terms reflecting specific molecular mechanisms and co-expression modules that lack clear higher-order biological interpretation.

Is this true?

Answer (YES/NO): NO